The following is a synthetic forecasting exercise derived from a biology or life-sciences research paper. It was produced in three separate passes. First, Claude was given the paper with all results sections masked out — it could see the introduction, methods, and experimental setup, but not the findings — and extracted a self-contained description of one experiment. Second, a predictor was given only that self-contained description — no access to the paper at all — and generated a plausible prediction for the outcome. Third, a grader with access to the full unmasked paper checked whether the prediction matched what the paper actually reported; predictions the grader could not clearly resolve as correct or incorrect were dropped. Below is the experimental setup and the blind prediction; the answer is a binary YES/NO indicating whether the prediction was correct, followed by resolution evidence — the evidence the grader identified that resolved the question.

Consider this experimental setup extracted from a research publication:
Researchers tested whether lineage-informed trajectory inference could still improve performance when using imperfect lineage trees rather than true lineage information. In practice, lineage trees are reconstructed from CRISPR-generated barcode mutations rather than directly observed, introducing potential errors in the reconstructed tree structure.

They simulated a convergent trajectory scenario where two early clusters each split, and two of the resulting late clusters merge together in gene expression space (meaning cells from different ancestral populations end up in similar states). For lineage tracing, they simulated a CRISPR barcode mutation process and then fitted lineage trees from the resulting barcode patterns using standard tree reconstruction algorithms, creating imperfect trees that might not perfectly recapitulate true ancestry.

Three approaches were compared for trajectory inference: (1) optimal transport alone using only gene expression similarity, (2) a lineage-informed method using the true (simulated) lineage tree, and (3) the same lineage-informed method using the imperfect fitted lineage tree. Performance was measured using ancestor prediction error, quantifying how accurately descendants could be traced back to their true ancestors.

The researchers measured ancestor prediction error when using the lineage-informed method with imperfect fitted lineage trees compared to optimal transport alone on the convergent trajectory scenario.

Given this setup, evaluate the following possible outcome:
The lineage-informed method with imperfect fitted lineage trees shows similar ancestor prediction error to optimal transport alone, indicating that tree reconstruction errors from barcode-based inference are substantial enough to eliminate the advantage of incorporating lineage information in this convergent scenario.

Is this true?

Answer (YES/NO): NO